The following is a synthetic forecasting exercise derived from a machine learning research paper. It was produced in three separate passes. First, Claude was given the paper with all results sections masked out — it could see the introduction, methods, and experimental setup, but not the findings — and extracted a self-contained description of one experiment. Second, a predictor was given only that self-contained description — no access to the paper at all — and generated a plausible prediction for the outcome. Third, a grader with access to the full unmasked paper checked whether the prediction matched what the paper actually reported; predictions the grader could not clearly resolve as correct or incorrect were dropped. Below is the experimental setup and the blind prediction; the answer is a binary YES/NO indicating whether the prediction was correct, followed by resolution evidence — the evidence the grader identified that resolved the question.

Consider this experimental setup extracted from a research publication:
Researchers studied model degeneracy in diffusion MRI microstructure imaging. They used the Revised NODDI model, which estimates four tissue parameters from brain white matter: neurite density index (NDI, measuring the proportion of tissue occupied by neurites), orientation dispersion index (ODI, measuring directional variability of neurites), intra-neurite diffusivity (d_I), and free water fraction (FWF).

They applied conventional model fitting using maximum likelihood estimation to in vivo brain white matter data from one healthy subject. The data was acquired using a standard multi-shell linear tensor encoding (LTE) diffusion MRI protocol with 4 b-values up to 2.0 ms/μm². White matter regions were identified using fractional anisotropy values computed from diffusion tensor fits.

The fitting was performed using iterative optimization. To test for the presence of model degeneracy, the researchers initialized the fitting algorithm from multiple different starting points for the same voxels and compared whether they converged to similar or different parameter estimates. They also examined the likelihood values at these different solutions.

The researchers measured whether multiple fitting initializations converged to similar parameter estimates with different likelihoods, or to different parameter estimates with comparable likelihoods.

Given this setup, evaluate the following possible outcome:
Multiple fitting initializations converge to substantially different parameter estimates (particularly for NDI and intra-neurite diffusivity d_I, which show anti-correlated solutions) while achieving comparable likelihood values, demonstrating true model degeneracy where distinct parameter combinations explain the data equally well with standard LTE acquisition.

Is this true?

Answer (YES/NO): NO